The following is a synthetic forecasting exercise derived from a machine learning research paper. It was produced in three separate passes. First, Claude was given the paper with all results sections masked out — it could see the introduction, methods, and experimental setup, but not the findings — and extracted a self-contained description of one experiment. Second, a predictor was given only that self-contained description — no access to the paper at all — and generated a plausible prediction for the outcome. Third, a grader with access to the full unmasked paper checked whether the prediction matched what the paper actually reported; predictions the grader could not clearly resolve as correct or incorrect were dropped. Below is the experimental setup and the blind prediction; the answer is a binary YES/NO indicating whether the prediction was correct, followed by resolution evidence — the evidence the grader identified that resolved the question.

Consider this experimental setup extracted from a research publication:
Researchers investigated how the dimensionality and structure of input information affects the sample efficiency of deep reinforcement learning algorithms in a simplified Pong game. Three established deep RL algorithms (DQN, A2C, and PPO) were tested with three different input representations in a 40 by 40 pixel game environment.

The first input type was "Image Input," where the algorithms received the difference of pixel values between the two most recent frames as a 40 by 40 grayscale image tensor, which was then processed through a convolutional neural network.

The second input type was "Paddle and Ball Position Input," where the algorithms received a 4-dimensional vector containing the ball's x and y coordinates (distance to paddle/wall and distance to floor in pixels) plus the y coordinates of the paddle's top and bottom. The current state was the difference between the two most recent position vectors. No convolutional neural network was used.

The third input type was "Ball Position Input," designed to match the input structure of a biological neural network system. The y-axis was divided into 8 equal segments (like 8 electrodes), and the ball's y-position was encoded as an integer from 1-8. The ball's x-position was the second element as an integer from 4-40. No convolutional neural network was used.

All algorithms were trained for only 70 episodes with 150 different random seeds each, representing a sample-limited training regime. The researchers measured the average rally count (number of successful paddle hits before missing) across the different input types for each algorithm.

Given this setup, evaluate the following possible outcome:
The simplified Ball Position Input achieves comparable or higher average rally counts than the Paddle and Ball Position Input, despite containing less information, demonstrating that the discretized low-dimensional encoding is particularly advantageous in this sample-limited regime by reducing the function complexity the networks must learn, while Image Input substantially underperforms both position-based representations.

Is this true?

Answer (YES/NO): NO